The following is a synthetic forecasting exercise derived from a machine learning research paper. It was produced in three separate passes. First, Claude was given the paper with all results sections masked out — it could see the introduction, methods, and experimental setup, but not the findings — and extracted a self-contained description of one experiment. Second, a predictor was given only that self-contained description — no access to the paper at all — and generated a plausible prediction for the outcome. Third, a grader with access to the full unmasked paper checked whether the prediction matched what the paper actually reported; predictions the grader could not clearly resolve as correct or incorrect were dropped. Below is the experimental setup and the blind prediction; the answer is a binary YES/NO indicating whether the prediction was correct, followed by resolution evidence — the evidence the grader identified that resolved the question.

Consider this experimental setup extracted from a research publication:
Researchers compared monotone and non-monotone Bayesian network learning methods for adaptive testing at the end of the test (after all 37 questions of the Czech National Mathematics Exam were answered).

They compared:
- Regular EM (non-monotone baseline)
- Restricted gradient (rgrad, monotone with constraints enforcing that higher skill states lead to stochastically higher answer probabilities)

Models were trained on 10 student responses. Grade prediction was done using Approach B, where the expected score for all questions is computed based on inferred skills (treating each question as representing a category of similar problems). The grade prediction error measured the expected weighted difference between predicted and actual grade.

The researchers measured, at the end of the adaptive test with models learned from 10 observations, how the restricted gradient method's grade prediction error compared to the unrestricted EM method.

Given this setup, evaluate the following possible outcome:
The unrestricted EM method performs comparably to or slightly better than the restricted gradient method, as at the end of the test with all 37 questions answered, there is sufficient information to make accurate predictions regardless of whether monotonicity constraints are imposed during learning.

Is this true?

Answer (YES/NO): YES